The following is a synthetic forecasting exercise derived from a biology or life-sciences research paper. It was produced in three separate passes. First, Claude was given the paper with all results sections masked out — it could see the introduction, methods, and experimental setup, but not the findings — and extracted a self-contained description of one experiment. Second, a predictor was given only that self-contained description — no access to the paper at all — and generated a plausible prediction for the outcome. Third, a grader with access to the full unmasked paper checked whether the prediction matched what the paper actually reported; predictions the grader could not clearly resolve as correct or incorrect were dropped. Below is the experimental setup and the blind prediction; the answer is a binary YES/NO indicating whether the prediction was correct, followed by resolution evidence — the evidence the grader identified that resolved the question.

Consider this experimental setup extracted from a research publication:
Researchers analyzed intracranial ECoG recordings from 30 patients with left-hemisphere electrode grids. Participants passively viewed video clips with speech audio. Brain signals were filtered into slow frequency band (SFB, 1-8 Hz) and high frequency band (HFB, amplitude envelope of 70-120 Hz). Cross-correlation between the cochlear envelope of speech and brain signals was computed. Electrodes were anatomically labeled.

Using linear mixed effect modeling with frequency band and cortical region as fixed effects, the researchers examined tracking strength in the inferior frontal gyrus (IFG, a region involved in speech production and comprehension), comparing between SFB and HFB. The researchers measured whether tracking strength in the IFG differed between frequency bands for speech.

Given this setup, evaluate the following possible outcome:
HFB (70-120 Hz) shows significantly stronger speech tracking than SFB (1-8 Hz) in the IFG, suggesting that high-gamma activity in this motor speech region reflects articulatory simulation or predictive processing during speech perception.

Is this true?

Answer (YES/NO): NO